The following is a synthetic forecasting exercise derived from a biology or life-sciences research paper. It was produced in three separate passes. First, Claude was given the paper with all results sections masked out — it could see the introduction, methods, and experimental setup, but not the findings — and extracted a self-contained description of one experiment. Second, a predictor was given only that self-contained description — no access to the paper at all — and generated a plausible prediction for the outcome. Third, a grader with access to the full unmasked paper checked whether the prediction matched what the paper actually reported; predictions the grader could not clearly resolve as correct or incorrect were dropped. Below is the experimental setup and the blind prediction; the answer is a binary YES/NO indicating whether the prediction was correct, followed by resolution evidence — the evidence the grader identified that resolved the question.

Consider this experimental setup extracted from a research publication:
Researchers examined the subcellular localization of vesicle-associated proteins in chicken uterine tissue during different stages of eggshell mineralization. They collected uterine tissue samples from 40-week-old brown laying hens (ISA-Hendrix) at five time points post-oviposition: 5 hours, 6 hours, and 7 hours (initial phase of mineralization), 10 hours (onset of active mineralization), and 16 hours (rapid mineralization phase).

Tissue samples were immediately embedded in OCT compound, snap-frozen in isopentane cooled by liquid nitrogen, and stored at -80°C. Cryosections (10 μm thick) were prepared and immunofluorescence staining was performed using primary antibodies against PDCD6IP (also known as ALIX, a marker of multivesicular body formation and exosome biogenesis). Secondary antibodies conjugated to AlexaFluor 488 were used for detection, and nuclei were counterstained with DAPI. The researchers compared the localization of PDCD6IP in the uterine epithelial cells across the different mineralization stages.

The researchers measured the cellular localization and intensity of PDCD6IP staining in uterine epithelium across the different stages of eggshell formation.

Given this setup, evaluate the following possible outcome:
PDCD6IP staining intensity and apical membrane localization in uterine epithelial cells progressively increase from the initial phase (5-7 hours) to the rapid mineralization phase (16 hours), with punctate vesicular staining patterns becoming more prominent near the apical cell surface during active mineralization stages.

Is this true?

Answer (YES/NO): NO